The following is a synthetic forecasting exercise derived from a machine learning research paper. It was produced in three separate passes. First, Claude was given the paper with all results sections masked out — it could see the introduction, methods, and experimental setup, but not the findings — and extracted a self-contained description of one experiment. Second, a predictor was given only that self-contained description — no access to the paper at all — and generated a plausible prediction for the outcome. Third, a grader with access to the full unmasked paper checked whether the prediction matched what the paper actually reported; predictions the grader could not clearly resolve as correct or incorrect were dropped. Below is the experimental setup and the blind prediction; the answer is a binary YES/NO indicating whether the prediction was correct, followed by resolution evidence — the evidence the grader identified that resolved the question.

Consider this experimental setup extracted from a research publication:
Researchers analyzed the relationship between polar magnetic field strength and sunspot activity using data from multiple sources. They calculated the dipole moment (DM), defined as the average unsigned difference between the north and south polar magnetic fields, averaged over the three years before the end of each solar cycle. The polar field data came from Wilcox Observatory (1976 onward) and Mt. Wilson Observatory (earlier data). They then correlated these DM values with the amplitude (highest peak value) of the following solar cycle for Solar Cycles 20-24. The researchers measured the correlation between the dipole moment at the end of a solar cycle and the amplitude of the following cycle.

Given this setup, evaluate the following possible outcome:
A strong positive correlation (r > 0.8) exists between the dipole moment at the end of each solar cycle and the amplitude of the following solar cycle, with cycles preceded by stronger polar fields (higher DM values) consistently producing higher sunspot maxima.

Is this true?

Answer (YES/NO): YES